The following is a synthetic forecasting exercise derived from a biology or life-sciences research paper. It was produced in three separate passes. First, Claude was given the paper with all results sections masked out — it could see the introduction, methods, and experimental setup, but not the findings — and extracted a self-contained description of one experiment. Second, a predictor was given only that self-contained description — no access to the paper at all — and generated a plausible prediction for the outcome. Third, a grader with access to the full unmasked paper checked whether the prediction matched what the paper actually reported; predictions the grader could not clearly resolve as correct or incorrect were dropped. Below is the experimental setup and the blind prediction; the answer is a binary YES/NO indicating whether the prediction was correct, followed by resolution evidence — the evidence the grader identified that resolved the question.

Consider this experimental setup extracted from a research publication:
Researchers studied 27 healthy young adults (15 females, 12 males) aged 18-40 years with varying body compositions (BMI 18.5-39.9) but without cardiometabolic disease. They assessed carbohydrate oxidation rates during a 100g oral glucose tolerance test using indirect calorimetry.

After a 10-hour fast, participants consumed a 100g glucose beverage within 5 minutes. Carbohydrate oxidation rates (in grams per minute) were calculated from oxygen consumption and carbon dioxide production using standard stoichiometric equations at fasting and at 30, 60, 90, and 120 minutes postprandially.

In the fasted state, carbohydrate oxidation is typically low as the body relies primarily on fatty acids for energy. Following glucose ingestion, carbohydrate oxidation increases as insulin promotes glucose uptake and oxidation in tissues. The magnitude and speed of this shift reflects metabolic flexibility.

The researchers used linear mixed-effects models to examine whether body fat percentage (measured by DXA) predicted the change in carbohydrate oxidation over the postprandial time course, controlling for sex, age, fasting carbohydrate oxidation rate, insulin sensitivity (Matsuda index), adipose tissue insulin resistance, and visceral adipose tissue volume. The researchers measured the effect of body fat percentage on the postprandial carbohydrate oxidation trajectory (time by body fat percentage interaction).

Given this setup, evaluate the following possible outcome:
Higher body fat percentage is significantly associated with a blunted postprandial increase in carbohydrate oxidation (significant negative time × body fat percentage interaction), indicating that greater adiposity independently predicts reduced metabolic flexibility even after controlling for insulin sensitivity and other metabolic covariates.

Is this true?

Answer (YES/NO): NO